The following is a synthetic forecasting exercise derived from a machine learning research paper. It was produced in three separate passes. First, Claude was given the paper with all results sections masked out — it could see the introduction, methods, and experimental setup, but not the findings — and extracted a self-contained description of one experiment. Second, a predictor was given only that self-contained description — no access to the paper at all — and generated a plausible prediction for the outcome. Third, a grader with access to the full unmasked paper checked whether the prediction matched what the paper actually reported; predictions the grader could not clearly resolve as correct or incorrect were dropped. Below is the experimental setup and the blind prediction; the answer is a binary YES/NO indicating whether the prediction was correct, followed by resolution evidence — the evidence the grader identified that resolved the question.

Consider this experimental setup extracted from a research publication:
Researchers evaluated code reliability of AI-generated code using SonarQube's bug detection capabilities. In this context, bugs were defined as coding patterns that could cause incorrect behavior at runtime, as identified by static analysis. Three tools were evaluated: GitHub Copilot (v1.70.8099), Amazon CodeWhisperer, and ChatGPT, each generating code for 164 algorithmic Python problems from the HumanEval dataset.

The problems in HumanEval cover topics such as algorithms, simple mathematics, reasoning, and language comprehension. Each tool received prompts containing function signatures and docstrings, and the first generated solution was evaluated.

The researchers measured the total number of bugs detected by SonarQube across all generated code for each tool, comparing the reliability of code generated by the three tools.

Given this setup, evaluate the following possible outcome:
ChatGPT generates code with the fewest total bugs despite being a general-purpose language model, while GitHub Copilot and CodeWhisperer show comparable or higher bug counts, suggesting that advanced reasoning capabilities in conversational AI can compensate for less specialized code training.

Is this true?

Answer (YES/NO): NO